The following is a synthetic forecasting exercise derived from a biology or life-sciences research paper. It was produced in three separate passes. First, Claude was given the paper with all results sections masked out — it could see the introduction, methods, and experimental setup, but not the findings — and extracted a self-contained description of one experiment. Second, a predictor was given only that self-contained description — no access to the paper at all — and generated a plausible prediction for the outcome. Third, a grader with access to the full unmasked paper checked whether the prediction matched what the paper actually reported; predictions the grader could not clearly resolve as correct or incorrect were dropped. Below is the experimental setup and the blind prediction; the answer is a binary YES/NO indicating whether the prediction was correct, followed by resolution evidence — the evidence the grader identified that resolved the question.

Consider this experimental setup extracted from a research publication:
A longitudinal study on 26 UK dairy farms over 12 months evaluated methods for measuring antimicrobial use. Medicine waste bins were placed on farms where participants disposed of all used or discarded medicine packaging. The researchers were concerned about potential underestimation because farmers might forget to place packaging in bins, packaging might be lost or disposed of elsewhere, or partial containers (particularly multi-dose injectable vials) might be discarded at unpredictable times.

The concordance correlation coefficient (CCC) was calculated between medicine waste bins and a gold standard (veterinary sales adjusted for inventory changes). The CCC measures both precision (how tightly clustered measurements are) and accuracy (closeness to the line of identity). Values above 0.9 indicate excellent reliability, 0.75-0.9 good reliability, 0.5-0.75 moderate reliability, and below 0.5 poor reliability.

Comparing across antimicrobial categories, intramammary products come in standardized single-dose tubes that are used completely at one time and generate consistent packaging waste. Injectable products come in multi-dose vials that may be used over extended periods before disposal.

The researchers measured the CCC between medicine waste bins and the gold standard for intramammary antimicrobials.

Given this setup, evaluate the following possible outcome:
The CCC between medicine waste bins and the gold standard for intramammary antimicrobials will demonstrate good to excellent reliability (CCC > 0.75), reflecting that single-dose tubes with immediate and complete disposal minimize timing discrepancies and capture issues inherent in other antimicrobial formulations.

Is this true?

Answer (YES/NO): NO